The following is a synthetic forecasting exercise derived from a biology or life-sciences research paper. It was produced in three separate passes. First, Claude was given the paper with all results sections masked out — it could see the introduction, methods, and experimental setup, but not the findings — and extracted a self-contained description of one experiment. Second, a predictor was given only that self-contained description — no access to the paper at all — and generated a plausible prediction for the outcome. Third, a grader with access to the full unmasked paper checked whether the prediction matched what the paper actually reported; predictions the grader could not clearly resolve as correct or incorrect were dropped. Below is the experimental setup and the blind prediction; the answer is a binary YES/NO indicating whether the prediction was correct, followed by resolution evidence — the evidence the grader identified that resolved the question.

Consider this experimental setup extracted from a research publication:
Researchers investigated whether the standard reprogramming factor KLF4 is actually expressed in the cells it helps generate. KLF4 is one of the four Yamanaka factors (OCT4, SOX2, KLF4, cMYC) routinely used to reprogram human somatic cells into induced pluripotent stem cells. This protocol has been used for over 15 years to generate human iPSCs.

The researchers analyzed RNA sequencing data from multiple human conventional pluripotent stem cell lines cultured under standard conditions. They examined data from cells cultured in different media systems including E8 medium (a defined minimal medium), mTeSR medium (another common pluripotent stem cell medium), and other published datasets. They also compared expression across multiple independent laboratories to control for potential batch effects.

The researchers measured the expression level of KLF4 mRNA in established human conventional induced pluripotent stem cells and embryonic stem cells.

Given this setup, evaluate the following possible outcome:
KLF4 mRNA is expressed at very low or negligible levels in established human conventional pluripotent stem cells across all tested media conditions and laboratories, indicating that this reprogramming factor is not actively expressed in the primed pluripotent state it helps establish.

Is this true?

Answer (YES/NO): YES